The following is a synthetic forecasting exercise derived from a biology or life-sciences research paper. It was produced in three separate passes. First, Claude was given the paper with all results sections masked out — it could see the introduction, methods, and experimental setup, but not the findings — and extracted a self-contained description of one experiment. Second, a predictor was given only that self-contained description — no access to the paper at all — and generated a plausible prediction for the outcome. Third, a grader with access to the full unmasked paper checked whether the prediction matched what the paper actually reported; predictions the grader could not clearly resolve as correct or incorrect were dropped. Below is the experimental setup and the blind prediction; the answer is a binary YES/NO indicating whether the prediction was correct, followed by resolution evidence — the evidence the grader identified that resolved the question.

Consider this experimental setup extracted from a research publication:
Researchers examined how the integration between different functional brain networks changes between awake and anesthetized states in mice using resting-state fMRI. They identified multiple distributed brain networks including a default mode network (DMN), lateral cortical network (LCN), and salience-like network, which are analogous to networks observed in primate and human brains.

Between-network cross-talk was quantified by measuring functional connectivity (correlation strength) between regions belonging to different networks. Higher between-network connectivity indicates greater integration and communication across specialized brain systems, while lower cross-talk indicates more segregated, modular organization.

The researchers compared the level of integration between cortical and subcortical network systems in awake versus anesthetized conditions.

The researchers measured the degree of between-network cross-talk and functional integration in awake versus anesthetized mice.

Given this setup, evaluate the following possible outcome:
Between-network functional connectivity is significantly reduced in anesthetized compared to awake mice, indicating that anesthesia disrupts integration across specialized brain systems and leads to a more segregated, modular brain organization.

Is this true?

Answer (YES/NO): YES